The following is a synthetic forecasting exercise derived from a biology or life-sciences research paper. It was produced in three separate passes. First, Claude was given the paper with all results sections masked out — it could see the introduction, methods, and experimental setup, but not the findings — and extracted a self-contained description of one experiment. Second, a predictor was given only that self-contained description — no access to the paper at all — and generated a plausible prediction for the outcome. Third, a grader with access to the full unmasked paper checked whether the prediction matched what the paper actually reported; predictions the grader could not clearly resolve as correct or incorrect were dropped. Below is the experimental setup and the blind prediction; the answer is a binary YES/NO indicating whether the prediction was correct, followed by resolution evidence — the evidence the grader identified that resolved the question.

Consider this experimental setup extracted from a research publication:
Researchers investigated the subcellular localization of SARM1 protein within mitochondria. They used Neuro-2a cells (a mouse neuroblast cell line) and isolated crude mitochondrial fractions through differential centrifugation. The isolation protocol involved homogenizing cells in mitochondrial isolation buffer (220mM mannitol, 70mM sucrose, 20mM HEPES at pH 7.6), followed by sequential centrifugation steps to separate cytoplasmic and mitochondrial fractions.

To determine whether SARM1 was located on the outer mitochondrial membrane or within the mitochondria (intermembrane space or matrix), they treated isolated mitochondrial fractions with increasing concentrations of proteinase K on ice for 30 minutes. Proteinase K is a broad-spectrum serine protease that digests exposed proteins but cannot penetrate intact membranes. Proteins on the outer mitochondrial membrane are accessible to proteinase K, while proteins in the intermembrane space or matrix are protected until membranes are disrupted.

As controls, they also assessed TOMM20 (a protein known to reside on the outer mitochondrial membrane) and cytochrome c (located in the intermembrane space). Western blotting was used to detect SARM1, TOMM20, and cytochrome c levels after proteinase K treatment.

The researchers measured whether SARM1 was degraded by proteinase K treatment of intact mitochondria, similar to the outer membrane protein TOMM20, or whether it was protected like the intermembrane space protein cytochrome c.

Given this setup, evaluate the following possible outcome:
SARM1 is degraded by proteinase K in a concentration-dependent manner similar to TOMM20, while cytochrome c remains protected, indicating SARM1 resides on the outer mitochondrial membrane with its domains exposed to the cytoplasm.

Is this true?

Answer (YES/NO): NO